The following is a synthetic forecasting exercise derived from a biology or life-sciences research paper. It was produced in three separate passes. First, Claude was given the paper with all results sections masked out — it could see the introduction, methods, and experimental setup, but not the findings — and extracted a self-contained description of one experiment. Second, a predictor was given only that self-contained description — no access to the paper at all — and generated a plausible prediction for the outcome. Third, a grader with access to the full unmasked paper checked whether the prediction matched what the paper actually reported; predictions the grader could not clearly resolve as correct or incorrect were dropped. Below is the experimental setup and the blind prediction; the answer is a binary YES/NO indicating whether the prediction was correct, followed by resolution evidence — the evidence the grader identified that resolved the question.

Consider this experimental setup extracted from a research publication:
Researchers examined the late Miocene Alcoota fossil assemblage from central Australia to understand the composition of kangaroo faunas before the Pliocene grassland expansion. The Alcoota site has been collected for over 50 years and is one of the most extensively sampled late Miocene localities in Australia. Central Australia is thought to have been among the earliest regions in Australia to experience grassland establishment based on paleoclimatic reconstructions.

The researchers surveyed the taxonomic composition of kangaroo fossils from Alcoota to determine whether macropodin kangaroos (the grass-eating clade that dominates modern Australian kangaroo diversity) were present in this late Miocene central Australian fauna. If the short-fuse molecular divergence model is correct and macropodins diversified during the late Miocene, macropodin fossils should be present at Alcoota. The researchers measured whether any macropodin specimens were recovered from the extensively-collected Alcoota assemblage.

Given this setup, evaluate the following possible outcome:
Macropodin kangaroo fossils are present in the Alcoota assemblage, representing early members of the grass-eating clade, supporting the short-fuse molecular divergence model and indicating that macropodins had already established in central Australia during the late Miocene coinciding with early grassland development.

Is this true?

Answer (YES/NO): NO